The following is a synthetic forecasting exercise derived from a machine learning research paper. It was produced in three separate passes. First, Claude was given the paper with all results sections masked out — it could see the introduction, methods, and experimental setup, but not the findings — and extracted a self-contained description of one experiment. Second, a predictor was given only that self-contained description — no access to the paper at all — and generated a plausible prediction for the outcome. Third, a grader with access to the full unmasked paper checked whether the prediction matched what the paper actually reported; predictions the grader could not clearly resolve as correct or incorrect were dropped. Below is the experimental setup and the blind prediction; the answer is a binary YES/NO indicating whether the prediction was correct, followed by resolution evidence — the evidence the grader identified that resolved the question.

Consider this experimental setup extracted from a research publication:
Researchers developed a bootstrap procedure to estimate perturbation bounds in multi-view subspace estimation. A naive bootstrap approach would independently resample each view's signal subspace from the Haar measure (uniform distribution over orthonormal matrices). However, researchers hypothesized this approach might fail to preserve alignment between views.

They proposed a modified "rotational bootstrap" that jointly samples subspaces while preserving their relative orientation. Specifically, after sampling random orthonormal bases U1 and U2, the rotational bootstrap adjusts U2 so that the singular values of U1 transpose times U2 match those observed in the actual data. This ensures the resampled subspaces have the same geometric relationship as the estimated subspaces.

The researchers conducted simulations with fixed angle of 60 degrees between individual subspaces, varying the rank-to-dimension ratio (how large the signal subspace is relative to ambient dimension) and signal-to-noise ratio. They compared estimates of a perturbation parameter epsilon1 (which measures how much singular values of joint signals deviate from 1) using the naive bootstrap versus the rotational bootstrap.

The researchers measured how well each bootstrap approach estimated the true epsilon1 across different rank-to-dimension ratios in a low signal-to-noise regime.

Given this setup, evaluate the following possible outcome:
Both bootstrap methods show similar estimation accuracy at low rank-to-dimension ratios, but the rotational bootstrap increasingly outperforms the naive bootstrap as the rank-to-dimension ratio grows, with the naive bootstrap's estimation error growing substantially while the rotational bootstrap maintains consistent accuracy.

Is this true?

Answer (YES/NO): NO